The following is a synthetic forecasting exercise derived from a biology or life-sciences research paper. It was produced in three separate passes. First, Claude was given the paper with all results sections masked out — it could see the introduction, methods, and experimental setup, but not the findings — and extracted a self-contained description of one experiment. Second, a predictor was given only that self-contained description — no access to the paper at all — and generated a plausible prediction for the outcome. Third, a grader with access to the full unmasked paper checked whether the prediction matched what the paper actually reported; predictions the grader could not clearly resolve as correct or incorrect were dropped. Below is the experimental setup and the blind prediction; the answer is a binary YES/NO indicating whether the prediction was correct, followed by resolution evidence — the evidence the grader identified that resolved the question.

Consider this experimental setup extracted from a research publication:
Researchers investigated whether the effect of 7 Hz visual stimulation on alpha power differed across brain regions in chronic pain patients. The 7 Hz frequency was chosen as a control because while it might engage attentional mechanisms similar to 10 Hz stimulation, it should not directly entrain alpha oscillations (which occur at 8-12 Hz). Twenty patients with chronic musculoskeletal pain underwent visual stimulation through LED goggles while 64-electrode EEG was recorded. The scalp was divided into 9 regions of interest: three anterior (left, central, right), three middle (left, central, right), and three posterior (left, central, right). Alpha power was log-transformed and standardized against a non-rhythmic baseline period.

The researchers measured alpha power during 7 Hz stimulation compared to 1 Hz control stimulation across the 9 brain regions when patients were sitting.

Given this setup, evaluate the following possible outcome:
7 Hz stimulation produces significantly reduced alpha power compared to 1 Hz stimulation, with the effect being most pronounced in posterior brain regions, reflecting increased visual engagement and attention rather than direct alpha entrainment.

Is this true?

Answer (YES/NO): NO